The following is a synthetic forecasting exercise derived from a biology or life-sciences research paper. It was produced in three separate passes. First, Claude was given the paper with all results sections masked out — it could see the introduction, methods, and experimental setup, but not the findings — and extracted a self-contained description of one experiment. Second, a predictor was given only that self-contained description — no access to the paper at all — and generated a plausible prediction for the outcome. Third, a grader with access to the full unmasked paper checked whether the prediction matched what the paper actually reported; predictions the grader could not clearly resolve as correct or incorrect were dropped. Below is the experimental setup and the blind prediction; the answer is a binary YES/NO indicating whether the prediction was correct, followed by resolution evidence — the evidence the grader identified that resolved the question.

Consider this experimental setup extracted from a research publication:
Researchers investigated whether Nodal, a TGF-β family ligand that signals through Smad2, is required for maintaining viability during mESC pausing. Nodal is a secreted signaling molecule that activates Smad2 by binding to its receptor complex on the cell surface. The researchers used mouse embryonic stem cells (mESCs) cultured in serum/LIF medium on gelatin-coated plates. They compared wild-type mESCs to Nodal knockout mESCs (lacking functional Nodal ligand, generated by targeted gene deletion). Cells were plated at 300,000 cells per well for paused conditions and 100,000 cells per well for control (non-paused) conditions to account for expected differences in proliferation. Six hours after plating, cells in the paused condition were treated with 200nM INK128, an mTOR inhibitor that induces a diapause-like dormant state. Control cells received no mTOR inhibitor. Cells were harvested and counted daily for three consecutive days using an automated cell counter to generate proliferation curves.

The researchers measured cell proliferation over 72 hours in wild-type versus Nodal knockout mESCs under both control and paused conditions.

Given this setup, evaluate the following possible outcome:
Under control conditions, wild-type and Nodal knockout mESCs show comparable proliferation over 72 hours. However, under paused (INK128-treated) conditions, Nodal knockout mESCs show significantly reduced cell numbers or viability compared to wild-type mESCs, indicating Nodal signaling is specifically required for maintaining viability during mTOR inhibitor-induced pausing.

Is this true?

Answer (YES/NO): YES